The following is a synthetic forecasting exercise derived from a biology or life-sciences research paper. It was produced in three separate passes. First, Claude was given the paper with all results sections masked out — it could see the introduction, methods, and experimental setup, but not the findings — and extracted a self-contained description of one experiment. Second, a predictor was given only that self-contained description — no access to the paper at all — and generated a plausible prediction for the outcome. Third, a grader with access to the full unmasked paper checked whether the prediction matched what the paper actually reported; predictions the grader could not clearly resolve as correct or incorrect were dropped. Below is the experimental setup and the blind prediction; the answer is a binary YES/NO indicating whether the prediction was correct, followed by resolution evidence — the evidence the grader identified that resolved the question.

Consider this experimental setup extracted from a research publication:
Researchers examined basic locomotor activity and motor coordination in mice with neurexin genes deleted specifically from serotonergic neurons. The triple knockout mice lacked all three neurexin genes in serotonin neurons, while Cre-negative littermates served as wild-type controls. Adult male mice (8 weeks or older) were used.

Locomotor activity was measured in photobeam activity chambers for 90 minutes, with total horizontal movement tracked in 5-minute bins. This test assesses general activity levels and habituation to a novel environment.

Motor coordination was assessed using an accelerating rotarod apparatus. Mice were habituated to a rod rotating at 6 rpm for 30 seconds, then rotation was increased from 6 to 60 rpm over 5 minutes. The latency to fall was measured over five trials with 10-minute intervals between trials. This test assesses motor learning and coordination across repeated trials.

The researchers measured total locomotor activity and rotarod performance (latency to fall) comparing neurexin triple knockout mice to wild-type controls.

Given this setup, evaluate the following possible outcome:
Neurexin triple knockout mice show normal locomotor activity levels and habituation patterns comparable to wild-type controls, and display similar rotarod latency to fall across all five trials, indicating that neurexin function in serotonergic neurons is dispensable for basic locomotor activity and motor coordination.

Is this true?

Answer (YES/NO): YES